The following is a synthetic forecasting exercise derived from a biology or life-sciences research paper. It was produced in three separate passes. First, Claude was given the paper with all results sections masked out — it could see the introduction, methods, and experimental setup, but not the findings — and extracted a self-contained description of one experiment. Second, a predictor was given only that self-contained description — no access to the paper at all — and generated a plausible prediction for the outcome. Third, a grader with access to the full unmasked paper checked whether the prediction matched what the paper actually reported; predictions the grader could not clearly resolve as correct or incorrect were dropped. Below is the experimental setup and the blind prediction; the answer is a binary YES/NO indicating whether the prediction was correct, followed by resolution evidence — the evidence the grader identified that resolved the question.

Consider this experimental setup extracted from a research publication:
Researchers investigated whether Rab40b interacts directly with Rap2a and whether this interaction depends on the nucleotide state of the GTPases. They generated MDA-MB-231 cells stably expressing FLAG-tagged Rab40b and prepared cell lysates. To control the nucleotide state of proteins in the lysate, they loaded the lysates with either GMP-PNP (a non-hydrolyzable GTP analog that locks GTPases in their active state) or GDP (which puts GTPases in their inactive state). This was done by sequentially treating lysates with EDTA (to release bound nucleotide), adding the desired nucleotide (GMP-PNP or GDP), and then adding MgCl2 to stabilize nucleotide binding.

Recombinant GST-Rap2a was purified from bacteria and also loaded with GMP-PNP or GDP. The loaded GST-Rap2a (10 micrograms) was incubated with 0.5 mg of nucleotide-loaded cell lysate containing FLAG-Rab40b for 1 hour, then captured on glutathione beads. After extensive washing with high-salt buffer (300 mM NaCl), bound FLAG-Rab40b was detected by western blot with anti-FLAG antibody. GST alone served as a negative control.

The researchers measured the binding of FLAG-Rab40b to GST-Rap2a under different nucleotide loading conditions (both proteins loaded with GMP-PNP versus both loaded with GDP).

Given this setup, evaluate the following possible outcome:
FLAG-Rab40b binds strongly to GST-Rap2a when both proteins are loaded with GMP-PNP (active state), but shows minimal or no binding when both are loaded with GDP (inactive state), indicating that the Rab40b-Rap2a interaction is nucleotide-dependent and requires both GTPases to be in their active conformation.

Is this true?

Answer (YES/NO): NO